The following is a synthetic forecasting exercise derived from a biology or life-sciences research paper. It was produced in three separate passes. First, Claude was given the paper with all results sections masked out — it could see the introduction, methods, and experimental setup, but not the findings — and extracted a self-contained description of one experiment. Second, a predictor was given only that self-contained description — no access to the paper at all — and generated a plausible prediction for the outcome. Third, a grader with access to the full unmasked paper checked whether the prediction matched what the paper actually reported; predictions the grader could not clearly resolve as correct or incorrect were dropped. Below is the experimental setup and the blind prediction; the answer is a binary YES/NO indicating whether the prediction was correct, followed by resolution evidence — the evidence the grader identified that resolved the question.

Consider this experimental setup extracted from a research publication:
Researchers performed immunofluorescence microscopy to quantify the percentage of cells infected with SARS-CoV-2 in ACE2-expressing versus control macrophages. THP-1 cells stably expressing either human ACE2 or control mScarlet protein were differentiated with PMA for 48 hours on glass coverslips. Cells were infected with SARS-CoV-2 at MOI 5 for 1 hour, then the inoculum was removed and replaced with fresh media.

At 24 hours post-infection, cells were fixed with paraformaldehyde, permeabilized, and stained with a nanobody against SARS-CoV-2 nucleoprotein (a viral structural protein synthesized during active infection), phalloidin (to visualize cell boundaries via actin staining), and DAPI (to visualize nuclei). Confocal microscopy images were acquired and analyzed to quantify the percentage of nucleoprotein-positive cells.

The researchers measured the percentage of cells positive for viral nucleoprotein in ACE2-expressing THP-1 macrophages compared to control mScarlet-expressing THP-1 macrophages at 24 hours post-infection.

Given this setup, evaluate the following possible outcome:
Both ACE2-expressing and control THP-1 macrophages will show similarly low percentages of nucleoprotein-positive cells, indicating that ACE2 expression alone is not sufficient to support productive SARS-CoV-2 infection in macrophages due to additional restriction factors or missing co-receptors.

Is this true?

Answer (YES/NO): NO